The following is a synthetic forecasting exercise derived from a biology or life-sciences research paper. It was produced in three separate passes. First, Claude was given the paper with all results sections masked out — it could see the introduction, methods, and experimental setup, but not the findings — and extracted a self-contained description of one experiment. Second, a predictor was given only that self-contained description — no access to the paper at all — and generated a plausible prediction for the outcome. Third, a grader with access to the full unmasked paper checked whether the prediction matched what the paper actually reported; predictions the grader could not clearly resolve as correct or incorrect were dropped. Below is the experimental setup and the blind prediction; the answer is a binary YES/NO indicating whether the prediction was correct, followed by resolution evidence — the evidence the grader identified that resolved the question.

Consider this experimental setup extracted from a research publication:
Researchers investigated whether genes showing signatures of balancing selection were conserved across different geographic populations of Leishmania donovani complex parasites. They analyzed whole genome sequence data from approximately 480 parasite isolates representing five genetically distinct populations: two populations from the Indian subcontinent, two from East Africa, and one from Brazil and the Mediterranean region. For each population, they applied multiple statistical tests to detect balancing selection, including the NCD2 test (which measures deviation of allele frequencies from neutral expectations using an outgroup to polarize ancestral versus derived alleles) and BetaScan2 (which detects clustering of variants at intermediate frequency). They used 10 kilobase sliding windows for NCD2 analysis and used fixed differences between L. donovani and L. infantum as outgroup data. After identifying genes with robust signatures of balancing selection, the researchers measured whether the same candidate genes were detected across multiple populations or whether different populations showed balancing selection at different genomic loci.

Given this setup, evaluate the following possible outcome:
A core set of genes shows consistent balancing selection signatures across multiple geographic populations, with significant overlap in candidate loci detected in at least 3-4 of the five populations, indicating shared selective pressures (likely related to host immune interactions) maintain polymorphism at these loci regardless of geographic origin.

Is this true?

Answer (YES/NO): NO